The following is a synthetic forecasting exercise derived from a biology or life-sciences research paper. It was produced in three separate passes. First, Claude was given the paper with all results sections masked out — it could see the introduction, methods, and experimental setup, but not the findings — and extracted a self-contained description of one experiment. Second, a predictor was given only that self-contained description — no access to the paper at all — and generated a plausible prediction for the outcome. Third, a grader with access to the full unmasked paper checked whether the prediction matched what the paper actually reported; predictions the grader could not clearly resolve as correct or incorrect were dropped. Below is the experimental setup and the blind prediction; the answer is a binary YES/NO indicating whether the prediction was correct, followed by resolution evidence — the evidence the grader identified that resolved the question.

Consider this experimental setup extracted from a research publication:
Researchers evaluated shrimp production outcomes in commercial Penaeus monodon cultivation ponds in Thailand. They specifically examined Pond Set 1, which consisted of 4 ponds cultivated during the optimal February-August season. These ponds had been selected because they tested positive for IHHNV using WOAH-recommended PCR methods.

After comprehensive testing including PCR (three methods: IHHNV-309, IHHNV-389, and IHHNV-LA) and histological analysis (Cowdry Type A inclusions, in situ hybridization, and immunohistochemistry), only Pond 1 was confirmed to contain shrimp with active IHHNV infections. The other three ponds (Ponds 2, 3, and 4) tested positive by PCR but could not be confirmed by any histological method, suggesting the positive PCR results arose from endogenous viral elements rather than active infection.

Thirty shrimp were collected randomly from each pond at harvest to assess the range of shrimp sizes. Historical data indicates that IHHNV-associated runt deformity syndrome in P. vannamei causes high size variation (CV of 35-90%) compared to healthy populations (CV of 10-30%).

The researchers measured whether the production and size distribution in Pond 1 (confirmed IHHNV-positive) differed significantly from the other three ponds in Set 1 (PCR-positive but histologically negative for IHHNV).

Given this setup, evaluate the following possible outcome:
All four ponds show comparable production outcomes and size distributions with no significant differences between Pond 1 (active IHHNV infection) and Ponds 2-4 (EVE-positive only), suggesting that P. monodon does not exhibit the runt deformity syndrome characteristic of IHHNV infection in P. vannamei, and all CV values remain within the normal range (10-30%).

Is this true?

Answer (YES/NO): YES